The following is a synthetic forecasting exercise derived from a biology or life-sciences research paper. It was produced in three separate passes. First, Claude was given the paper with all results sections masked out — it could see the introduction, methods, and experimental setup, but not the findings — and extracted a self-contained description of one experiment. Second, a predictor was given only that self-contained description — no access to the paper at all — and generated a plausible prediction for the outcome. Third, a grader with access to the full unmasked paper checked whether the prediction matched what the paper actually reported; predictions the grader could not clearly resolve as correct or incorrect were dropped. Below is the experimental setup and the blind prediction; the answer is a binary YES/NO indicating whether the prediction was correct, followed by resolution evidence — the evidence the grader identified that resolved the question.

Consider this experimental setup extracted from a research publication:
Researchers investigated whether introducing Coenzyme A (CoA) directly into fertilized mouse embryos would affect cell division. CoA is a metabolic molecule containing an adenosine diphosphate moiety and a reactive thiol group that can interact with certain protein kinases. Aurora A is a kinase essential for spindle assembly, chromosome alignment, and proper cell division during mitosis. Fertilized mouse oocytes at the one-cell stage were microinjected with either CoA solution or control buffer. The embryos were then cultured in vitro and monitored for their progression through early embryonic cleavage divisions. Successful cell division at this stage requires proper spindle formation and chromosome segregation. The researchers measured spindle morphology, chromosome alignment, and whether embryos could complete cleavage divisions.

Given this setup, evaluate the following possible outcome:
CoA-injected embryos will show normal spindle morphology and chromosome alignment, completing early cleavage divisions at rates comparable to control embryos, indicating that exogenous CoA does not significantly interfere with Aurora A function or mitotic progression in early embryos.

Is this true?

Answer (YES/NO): NO